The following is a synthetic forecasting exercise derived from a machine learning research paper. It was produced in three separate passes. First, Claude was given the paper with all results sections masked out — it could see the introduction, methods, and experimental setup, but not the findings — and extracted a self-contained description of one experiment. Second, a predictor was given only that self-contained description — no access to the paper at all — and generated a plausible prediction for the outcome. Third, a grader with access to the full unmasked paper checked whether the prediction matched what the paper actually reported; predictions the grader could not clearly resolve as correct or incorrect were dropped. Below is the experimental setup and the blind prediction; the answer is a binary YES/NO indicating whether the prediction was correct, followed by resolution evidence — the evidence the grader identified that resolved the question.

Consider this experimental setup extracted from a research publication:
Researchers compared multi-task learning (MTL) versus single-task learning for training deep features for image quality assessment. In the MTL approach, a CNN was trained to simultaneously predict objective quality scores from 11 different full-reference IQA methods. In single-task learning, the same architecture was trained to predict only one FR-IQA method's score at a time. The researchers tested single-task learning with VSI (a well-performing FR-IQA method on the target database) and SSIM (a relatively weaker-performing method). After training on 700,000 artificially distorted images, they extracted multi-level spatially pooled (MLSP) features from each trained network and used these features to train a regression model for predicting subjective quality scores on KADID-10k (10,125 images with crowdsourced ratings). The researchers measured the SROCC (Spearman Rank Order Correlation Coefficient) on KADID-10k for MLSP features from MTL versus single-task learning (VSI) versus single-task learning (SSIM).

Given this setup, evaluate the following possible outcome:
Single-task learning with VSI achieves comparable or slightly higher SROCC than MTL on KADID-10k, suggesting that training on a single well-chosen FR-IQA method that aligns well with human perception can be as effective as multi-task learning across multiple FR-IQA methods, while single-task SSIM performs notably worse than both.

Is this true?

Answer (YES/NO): NO